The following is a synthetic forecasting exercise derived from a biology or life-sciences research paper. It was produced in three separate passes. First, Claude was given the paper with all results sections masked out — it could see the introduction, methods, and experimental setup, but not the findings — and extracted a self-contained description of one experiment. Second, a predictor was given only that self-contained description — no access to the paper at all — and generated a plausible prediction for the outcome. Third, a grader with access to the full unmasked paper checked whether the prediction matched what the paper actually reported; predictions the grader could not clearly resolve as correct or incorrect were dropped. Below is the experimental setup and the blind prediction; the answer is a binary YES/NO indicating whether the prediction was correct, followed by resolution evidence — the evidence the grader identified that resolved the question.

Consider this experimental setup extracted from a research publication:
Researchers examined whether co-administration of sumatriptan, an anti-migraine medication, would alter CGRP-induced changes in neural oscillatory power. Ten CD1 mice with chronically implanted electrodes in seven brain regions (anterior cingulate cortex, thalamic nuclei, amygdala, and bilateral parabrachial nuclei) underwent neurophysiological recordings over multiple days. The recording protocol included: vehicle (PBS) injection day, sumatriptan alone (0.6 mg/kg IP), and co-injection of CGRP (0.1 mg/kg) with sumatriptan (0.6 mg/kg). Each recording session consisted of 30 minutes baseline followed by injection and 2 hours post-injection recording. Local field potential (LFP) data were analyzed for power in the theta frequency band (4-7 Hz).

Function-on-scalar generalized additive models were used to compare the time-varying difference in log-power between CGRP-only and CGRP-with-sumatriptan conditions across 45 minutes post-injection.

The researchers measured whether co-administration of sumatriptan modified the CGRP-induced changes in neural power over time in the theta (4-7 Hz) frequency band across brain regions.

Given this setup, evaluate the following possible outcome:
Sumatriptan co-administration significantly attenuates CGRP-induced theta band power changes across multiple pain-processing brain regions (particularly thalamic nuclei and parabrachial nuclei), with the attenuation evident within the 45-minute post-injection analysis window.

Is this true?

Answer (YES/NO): NO